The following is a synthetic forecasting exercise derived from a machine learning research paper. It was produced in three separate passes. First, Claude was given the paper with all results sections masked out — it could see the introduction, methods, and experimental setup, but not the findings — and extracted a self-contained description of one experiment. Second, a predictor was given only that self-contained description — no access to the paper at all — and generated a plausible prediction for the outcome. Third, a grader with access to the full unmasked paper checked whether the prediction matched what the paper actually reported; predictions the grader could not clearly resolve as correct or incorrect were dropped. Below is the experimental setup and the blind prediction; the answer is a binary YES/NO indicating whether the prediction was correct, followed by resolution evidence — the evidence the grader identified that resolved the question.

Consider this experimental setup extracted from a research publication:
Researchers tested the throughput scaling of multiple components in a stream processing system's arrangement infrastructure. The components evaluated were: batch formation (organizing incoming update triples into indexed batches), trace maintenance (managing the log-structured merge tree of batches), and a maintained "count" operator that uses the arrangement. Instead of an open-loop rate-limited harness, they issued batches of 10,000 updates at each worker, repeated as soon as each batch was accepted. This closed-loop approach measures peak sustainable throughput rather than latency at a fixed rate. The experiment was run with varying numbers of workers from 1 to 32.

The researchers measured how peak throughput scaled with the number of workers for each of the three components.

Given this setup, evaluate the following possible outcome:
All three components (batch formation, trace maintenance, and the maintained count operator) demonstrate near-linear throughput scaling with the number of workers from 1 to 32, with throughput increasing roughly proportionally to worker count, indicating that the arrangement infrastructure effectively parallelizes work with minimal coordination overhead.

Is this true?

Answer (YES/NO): YES